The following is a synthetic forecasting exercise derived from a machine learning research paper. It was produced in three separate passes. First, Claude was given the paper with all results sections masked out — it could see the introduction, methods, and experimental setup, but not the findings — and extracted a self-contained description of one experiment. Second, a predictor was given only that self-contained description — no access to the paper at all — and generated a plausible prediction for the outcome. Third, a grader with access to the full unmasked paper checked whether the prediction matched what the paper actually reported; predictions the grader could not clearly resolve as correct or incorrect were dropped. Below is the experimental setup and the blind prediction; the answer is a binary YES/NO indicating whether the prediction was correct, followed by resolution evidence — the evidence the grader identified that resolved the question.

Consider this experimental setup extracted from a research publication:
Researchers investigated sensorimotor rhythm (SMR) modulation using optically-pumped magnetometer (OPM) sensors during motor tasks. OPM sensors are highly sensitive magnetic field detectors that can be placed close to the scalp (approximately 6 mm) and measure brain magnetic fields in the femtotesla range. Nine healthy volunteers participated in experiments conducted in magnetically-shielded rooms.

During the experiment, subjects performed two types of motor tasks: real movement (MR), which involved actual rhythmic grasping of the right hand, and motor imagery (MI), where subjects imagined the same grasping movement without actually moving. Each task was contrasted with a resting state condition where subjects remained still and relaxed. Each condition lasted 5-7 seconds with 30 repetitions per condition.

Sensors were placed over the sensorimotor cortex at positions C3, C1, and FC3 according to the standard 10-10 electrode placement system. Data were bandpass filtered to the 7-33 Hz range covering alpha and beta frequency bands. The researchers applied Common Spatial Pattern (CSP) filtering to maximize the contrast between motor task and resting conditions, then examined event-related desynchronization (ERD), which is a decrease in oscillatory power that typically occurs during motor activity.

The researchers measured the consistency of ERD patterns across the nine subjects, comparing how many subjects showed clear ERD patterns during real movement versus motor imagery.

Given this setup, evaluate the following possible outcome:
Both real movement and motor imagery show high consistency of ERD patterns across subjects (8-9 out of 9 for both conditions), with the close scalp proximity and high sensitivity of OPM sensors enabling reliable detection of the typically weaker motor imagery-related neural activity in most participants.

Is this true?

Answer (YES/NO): NO